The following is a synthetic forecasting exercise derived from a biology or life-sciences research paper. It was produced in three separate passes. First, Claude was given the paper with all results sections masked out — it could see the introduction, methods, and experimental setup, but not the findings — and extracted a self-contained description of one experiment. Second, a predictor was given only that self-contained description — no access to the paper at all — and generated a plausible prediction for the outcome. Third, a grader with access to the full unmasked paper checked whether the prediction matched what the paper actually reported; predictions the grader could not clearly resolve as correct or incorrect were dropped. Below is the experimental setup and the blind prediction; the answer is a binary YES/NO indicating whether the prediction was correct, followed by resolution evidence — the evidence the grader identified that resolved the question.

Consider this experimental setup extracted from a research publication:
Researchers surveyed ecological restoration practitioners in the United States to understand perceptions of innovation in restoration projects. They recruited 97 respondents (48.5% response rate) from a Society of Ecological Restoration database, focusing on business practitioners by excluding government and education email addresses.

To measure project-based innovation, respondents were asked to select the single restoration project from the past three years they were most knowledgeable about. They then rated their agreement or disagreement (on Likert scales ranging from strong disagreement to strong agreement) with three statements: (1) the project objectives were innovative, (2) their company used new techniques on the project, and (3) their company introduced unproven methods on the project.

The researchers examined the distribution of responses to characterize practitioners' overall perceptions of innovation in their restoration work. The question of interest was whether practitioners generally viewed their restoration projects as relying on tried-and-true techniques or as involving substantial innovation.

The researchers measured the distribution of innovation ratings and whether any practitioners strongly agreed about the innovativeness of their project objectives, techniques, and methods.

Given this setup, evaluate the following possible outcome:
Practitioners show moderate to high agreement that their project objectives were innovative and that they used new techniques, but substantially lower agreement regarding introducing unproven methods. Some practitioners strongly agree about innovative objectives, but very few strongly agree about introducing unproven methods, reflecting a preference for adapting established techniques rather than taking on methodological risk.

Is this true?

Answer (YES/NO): NO